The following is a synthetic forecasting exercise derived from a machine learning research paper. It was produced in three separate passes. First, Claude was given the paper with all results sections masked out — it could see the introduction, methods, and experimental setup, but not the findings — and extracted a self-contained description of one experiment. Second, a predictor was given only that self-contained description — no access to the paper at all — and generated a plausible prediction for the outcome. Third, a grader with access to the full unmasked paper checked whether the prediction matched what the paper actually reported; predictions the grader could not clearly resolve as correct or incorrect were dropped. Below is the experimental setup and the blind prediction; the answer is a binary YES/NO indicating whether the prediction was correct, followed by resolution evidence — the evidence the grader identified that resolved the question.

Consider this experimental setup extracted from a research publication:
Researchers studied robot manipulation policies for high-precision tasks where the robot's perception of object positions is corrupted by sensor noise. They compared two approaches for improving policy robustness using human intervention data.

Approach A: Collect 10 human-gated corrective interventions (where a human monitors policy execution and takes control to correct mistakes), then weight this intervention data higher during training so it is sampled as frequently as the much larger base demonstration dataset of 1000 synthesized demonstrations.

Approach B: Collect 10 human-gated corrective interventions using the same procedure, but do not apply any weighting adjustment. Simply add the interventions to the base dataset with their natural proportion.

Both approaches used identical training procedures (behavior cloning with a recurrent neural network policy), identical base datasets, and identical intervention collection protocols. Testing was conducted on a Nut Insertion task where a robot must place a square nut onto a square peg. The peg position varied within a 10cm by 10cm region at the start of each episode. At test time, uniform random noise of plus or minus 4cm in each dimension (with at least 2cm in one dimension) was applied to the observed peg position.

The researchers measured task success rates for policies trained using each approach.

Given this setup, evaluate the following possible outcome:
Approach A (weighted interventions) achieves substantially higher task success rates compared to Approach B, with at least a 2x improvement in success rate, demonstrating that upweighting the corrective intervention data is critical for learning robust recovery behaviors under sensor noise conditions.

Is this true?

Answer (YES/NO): NO